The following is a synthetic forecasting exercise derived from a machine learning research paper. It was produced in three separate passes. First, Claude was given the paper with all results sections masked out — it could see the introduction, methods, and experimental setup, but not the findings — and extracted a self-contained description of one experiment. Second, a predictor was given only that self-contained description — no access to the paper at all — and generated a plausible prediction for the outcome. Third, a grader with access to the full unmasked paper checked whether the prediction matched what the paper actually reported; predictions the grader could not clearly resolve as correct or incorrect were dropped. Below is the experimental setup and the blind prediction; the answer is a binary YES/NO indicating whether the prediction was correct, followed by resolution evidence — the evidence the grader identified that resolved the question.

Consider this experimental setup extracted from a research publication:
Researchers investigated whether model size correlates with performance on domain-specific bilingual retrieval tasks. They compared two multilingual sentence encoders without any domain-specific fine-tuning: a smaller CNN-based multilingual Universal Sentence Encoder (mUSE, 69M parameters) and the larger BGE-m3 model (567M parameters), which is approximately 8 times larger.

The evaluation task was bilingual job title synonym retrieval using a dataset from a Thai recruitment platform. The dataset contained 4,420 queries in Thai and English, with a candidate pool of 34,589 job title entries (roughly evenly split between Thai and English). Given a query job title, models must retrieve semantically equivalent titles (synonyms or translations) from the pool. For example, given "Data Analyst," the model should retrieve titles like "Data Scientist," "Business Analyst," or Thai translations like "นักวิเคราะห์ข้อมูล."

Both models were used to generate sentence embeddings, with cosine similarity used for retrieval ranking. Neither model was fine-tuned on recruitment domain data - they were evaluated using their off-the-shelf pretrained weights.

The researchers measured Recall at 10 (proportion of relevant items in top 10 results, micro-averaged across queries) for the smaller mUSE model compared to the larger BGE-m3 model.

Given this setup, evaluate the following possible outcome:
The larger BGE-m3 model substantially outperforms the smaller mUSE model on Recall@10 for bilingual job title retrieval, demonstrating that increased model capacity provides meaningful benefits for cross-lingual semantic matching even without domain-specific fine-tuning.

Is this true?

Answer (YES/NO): NO